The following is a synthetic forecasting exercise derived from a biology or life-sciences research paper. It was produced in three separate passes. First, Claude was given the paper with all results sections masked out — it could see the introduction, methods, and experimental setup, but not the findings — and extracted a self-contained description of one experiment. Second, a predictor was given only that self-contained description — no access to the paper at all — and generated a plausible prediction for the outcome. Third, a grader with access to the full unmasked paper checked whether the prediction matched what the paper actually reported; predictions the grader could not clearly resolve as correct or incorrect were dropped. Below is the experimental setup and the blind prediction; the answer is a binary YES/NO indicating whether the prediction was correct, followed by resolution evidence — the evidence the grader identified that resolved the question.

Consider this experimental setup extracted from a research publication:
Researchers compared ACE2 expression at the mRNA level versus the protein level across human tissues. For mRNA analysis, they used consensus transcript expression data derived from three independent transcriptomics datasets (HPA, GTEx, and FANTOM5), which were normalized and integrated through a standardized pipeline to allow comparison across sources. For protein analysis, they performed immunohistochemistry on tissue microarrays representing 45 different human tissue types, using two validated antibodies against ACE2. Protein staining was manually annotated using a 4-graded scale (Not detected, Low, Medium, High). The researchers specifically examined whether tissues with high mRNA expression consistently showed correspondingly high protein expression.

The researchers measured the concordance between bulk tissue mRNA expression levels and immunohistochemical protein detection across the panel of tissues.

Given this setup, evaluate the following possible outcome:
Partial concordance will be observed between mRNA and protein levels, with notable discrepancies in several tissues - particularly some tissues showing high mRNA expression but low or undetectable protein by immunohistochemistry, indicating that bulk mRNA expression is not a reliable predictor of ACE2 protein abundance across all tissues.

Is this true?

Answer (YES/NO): NO